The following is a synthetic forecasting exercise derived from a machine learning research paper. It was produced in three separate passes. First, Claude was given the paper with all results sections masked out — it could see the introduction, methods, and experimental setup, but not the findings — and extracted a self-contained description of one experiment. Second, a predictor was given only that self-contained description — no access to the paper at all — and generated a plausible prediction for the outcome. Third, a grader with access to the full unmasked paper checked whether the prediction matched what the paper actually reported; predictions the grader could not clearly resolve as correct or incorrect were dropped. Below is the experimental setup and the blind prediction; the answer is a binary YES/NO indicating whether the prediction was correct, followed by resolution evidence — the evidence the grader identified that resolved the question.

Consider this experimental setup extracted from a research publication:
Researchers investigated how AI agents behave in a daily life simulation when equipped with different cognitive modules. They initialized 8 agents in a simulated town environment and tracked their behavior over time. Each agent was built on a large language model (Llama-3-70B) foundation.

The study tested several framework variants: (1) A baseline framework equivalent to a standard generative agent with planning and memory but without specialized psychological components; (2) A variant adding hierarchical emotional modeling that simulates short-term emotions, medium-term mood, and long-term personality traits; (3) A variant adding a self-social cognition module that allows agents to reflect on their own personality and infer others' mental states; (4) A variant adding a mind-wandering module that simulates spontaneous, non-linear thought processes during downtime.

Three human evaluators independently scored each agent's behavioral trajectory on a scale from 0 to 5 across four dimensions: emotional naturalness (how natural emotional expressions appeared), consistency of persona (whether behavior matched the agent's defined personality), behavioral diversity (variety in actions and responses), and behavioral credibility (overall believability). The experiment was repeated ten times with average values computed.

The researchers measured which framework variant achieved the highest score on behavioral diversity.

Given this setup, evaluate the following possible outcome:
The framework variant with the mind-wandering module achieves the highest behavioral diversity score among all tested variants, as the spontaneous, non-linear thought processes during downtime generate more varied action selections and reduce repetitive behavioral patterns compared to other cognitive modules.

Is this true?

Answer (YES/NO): YES